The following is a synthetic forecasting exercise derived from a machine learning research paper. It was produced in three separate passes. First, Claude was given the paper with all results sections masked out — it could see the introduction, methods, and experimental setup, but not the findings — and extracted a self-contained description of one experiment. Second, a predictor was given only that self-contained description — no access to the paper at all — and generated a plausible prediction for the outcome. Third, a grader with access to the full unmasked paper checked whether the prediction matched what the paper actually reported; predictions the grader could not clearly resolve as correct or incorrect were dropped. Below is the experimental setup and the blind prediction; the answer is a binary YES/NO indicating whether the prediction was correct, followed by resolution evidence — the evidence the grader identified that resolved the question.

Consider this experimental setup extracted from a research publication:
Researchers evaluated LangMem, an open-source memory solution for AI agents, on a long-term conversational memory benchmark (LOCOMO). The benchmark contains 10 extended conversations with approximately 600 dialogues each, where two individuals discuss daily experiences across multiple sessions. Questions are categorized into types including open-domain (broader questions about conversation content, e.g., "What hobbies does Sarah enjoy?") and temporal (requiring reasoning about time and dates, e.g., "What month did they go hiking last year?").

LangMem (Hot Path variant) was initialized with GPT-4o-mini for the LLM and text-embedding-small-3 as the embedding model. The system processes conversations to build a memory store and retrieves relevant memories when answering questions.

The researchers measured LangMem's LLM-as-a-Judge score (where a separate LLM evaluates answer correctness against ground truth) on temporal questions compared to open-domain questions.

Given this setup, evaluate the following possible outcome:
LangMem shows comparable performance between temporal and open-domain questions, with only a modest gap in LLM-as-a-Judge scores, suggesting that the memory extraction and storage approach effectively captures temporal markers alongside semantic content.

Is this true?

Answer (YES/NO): NO